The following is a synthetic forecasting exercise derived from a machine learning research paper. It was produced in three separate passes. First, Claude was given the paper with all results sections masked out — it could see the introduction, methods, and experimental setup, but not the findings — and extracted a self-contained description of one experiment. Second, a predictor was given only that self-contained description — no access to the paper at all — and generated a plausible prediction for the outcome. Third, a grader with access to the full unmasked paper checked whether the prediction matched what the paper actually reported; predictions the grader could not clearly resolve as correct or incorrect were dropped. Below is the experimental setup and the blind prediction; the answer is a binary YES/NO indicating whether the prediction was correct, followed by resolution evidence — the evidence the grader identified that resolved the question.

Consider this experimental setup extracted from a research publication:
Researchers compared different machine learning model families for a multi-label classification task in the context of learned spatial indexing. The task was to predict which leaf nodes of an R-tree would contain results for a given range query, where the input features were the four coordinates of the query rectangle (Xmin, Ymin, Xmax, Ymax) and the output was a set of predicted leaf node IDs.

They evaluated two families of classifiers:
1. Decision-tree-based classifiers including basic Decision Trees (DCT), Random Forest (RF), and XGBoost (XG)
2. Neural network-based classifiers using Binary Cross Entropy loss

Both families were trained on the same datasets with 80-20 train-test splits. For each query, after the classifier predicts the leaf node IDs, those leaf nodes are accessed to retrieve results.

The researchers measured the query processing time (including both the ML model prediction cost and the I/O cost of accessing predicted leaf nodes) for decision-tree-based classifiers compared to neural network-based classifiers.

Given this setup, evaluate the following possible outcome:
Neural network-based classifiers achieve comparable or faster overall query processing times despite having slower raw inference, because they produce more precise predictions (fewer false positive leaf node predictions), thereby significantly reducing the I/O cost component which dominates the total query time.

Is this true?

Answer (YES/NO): NO